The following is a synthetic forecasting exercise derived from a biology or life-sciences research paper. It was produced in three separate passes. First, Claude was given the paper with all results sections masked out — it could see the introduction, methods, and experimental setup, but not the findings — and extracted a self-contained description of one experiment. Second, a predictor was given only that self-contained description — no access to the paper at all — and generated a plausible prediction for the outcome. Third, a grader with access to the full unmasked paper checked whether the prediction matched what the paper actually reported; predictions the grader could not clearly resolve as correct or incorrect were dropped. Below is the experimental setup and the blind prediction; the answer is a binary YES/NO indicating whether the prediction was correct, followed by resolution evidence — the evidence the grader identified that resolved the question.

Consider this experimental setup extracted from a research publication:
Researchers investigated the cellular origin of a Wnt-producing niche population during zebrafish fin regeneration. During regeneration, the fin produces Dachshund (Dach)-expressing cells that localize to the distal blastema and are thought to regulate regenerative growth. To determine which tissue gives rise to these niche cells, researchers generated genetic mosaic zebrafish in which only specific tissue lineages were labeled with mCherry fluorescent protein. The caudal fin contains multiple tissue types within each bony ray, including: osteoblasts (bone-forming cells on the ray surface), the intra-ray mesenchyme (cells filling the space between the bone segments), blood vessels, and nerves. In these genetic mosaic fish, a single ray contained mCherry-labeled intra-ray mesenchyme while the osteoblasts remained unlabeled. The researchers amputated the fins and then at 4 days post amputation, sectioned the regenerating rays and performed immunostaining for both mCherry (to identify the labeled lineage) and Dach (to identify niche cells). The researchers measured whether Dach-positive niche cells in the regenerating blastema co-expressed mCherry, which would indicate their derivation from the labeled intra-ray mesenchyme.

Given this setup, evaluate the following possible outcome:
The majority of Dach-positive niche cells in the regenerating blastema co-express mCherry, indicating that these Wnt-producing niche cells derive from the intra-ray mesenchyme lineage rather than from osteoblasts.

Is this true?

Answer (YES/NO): YES